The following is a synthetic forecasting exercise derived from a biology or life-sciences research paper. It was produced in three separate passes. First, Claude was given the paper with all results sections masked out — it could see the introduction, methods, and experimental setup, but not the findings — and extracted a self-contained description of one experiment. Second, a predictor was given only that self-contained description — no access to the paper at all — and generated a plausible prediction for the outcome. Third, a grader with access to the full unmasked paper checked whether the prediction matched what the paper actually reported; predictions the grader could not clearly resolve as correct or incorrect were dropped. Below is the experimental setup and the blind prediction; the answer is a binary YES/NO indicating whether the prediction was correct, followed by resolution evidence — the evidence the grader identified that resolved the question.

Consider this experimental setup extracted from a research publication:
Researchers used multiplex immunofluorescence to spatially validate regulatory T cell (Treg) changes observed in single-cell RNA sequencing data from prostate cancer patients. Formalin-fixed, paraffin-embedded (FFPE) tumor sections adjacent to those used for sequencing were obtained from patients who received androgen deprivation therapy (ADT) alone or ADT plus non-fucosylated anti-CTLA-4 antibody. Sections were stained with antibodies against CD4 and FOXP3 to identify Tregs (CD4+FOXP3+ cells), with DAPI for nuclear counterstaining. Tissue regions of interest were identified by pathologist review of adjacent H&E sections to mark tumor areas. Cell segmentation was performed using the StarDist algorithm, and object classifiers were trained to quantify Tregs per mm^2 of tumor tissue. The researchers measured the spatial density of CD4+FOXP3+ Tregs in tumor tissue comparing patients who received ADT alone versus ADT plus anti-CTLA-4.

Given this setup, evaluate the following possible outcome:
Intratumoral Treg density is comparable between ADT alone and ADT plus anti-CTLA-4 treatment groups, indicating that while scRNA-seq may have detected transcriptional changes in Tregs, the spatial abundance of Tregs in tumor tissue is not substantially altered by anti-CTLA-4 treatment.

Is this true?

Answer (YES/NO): NO